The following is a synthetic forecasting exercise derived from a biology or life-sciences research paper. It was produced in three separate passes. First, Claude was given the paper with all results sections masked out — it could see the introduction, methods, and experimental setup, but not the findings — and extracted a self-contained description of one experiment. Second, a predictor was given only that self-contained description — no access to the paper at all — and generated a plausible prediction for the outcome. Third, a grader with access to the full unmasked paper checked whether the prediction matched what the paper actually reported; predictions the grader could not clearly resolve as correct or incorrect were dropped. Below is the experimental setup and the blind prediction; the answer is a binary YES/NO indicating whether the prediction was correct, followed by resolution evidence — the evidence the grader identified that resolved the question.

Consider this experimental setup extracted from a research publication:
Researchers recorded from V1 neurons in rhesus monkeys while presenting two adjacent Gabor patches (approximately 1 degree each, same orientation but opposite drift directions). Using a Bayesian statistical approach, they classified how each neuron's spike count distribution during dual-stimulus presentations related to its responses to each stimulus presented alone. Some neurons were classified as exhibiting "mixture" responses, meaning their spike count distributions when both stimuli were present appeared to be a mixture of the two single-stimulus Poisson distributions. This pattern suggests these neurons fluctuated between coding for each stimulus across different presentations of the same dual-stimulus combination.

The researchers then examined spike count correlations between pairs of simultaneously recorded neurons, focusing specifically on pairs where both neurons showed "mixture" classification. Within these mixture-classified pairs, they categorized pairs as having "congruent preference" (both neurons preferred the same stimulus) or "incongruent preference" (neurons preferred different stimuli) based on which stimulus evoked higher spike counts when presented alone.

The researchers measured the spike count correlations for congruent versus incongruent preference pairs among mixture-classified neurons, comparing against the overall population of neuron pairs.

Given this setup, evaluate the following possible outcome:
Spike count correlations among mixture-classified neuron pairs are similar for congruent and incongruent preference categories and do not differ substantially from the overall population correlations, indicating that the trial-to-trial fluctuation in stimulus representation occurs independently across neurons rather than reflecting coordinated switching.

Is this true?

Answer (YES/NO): NO